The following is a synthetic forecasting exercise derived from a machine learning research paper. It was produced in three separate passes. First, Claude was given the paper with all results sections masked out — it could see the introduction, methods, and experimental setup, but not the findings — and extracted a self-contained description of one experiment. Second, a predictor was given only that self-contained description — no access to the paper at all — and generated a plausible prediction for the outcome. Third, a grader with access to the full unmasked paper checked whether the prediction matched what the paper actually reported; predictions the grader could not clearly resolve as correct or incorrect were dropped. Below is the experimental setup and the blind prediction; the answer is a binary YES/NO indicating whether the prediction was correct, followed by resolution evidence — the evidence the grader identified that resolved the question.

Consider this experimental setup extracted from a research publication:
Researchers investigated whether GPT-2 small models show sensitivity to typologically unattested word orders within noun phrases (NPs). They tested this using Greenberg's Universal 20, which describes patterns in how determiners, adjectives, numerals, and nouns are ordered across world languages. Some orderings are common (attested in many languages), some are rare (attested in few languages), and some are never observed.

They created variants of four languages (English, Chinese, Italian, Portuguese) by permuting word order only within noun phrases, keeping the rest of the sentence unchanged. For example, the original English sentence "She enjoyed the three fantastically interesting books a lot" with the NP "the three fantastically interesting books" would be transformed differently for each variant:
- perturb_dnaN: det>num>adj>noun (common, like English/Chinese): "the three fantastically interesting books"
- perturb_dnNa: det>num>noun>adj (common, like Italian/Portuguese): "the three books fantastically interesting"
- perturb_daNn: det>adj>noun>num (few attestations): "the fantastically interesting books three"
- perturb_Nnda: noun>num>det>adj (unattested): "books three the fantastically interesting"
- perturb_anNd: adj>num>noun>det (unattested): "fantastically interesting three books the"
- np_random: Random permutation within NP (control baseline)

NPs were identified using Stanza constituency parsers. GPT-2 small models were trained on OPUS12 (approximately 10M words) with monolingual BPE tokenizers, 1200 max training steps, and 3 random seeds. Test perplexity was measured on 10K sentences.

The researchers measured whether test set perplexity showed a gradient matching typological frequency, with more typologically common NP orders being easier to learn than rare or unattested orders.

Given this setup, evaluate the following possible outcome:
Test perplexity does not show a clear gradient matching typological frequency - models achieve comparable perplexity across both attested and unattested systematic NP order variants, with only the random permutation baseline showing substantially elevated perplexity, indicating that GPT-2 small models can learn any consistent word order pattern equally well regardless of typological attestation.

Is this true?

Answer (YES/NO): YES